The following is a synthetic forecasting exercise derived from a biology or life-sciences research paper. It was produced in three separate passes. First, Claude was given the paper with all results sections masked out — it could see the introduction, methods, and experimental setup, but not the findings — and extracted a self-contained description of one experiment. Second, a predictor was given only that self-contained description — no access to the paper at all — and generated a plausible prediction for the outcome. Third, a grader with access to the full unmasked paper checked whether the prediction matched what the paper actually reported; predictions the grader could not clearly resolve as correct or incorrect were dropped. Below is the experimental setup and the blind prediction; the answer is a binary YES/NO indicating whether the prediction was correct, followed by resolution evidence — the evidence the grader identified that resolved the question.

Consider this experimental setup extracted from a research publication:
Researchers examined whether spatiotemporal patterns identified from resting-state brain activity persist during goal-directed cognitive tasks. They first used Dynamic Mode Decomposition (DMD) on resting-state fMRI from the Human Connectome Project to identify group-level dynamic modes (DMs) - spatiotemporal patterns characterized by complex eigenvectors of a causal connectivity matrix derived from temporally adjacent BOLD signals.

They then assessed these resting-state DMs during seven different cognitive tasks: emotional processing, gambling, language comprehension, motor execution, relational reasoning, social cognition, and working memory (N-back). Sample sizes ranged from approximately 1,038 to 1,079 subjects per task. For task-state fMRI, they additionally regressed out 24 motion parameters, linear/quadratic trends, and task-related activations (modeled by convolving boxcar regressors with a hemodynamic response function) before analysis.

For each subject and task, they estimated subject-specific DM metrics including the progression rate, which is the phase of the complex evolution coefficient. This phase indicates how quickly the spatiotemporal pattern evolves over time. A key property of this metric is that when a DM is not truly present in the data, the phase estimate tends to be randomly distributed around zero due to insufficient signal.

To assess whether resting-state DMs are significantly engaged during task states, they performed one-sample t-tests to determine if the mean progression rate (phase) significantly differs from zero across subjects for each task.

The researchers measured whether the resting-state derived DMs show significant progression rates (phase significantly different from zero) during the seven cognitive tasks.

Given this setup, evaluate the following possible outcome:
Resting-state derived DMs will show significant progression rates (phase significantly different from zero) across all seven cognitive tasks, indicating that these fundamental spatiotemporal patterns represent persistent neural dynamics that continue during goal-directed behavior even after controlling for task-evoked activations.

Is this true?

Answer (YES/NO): YES